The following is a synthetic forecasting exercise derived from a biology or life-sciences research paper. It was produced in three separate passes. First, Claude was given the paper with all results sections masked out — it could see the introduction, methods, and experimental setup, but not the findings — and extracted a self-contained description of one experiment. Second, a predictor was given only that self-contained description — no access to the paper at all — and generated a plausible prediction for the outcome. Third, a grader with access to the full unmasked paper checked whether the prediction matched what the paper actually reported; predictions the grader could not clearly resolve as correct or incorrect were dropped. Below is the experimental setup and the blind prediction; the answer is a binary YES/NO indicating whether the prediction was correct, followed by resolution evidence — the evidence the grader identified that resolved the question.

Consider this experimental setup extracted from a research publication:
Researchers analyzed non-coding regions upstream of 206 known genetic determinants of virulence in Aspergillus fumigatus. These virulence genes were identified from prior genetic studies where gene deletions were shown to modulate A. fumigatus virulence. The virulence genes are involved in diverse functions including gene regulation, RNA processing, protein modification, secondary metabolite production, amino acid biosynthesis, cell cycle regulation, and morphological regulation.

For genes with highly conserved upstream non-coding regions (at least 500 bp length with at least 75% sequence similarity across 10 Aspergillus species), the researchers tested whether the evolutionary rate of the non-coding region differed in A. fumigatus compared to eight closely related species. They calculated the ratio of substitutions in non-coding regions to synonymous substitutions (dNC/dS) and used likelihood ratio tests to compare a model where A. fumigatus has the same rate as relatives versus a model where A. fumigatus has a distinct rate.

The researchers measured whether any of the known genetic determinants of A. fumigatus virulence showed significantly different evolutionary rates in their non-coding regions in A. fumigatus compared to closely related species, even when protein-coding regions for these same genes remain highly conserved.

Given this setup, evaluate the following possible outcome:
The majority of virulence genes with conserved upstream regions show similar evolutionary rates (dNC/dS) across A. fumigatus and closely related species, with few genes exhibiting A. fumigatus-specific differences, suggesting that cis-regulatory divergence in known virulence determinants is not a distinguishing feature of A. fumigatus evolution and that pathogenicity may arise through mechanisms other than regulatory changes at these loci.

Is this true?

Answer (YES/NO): NO